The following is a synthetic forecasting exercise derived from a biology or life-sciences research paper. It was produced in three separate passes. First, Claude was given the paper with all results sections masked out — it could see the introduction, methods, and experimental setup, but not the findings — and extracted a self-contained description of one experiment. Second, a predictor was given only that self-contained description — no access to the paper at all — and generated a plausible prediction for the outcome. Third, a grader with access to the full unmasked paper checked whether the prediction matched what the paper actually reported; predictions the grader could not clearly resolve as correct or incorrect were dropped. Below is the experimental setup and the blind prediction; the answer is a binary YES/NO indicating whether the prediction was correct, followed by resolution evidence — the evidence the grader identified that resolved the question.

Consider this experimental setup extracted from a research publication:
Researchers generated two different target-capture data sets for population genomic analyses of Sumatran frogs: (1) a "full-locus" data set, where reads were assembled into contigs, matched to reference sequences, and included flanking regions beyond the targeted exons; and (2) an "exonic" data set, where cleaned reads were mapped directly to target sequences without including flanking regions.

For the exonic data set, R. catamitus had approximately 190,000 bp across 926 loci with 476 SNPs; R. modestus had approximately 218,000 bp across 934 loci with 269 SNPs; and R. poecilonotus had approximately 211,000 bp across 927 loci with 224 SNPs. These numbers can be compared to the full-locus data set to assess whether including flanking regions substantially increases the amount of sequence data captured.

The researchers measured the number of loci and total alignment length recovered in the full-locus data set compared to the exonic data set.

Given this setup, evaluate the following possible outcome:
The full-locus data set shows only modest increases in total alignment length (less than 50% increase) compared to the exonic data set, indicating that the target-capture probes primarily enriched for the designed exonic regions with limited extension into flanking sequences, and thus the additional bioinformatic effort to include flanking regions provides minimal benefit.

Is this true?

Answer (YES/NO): NO